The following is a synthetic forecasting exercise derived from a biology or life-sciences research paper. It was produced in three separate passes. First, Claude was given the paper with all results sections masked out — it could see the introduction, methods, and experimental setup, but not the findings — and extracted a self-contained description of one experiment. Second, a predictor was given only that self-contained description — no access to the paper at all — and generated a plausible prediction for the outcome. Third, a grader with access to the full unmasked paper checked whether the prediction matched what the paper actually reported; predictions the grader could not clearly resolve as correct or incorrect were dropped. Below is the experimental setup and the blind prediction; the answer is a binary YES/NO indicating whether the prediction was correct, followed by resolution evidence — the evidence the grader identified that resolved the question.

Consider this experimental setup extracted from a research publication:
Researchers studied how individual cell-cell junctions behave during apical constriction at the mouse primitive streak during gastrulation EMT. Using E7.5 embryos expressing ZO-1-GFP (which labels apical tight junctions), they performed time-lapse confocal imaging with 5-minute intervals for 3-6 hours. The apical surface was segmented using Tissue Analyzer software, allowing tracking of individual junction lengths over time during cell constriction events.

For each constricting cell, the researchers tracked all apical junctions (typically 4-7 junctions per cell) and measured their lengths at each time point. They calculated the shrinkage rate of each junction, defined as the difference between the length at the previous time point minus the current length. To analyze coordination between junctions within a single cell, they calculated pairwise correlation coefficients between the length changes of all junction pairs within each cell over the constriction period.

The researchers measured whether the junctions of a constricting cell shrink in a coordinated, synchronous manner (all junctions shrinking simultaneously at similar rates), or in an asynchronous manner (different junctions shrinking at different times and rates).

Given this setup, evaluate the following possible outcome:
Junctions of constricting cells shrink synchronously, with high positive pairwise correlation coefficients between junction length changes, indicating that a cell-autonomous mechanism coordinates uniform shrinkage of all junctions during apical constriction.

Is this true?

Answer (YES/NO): NO